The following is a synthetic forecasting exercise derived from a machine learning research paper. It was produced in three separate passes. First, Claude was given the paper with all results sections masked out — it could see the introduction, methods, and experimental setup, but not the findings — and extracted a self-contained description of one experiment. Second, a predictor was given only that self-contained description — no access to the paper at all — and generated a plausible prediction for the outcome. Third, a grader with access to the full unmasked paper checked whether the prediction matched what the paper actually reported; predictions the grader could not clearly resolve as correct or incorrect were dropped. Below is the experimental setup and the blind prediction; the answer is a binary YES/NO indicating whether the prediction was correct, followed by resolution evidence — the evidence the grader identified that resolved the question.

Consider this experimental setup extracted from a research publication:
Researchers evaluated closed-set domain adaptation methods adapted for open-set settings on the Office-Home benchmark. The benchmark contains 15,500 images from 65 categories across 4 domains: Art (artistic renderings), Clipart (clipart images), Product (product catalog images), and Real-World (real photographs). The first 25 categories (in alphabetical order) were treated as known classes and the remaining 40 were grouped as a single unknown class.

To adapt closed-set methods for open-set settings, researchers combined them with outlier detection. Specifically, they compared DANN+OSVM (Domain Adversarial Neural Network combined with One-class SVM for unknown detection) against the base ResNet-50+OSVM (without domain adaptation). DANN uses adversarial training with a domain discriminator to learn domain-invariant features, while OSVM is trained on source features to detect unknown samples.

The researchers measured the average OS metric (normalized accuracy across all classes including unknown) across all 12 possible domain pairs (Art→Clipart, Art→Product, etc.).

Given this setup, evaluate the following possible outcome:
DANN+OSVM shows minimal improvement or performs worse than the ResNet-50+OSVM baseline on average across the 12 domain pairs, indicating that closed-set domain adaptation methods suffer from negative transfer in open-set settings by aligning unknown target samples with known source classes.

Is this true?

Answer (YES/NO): NO